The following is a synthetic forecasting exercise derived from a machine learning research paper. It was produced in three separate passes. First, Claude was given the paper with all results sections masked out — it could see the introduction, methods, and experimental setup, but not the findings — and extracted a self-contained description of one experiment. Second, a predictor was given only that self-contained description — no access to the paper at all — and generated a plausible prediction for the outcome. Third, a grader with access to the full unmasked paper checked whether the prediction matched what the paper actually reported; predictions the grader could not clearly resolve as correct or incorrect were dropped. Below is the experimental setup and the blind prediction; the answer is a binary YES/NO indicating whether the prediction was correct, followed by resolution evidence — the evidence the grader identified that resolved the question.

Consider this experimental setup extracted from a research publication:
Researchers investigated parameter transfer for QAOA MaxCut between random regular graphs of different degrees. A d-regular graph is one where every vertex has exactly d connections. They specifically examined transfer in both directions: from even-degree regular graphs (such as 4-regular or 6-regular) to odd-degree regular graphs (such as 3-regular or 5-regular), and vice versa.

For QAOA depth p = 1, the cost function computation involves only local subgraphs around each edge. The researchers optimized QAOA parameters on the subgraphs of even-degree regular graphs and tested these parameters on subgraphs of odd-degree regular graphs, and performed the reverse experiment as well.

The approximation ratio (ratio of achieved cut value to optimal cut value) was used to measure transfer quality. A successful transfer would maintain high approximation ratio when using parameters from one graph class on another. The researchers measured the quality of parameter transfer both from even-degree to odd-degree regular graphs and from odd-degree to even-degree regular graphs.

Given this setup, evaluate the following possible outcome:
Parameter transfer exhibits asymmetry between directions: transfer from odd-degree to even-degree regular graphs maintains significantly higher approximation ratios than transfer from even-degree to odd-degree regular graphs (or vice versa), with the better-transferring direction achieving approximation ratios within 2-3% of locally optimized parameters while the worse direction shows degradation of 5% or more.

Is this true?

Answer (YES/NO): NO